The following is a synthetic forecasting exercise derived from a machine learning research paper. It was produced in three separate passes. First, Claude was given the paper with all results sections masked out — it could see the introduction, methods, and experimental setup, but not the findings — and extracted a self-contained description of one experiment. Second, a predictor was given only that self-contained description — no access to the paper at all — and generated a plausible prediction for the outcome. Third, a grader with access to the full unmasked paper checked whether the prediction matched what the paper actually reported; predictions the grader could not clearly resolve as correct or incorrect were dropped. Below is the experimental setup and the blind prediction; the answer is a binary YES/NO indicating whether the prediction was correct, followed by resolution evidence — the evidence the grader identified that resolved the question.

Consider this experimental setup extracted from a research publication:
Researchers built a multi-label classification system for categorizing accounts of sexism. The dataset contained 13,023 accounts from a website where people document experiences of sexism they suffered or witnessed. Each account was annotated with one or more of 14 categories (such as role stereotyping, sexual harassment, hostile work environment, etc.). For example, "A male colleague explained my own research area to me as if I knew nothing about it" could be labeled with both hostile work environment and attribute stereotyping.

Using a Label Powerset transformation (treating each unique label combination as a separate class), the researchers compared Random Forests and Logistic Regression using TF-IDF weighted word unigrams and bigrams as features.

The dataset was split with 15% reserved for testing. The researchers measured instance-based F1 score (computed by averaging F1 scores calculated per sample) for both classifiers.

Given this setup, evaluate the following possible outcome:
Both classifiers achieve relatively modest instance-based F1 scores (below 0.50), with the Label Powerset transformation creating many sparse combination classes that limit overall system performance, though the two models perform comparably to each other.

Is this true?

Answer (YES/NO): NO